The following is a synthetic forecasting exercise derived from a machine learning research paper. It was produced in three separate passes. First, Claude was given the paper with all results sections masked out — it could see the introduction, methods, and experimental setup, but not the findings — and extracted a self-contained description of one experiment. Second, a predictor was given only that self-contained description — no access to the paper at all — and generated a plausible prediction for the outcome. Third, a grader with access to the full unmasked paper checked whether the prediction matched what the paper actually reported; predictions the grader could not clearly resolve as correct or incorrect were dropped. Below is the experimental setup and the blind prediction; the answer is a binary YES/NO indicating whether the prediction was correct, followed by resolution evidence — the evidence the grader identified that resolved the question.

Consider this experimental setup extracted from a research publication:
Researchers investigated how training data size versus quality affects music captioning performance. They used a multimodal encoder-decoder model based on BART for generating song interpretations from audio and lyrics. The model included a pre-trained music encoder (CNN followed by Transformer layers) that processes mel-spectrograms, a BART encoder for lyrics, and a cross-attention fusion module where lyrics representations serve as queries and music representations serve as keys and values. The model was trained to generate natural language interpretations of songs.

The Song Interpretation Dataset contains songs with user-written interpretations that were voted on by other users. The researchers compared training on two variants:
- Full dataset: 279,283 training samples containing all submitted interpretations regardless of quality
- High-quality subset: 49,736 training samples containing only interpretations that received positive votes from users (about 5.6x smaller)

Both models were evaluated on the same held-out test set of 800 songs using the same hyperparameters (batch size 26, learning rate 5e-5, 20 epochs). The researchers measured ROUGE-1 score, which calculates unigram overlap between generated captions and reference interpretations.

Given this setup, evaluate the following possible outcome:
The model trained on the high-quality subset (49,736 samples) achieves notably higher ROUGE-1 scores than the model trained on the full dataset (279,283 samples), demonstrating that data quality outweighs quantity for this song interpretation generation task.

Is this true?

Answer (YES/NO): NO